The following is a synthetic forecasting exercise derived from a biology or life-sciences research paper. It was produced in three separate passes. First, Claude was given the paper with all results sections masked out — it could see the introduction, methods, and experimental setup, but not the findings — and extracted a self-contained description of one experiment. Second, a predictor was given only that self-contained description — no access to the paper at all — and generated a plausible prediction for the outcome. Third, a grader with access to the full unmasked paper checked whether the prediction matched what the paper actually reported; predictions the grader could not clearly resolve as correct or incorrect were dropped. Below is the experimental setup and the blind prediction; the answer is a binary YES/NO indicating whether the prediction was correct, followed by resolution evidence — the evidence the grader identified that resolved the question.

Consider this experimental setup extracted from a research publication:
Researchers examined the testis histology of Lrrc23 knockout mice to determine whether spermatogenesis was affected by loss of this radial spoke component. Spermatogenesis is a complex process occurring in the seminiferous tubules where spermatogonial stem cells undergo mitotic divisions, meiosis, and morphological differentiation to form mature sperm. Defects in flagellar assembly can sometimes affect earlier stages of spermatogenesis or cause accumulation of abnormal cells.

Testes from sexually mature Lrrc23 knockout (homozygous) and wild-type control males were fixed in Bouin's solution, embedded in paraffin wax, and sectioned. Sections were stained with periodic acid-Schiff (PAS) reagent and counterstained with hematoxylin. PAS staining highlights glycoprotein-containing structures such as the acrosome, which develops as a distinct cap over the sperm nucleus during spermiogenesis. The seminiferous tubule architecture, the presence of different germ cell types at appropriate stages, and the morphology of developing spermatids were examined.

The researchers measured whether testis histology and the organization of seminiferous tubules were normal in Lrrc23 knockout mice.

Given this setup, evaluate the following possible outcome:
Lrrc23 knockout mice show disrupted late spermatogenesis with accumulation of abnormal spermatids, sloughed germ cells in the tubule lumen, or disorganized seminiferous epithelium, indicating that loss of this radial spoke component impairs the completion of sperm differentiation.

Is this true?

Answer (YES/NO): NO